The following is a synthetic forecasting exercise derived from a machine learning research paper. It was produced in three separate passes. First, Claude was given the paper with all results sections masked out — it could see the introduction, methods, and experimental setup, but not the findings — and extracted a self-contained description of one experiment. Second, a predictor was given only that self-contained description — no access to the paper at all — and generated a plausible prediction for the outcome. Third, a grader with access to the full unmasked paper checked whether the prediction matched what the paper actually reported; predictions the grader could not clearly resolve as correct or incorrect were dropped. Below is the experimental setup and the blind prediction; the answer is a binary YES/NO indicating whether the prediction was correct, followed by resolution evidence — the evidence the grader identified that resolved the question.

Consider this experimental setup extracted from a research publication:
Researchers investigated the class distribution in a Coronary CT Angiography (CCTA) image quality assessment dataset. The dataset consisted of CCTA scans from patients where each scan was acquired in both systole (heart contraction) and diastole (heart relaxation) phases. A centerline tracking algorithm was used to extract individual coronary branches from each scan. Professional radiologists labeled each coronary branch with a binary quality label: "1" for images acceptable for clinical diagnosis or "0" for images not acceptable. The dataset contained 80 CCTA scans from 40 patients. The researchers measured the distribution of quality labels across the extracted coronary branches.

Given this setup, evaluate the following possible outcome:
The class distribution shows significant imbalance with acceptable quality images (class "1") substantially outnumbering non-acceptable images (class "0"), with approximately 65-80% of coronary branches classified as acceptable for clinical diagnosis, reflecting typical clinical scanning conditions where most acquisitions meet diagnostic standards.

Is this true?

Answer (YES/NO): NO